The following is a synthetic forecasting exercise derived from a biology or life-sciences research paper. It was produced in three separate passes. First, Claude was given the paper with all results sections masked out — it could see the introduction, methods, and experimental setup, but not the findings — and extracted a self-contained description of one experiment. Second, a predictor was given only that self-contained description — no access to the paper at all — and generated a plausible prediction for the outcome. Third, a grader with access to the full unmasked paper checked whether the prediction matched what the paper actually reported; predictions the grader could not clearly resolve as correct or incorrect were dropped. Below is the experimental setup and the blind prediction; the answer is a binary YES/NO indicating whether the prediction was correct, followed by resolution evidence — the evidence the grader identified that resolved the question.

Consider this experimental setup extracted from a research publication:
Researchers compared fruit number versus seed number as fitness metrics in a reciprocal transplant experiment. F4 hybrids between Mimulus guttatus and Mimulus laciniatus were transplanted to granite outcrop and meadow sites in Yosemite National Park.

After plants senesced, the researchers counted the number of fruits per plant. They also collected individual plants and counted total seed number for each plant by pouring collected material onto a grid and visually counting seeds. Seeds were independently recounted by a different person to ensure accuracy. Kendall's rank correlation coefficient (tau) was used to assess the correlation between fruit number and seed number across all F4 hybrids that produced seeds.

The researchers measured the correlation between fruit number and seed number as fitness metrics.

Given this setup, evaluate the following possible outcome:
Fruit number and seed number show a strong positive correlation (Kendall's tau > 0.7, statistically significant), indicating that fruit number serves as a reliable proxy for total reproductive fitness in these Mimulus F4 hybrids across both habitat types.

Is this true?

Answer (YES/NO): NO